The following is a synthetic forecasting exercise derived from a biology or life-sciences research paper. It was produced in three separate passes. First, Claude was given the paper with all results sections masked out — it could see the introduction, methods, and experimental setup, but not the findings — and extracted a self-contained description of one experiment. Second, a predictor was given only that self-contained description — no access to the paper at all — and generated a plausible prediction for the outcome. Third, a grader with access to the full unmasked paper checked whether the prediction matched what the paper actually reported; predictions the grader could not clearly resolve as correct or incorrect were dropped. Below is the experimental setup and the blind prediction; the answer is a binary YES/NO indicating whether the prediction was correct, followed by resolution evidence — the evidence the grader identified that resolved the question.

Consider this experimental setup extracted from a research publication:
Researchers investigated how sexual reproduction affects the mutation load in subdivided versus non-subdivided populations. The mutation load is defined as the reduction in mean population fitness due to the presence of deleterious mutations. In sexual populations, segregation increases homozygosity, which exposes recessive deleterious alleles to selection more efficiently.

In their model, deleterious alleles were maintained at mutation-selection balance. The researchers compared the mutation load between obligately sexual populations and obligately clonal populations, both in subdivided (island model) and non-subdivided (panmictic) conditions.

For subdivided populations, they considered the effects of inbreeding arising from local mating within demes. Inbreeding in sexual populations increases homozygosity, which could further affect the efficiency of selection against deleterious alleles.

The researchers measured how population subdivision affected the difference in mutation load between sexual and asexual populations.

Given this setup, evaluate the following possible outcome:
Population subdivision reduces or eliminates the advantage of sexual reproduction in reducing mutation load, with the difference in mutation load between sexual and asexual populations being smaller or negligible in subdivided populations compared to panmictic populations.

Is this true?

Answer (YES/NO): NO